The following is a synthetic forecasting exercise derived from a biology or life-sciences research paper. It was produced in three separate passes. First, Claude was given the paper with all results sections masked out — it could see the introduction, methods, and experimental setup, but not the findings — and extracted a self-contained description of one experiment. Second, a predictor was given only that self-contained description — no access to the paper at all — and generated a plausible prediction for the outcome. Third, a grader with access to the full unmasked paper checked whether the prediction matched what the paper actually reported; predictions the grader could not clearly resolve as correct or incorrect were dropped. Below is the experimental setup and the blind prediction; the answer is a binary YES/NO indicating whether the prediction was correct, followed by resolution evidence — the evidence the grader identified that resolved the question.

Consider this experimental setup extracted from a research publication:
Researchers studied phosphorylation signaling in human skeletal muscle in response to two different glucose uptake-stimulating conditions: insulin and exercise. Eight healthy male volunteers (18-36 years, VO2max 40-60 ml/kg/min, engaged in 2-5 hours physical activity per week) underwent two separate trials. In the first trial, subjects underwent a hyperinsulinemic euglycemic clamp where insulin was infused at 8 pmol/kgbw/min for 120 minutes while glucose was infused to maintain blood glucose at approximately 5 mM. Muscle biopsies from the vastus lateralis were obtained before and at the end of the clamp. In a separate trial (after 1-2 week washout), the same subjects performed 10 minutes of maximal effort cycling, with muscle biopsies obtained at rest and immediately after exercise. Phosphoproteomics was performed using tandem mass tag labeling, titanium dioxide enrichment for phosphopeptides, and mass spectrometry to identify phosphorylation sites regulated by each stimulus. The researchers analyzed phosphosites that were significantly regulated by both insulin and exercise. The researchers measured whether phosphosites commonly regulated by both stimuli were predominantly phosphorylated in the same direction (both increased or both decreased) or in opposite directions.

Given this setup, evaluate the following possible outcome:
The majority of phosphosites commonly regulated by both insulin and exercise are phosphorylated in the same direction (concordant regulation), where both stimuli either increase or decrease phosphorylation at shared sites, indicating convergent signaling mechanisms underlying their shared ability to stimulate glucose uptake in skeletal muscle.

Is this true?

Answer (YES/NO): NO